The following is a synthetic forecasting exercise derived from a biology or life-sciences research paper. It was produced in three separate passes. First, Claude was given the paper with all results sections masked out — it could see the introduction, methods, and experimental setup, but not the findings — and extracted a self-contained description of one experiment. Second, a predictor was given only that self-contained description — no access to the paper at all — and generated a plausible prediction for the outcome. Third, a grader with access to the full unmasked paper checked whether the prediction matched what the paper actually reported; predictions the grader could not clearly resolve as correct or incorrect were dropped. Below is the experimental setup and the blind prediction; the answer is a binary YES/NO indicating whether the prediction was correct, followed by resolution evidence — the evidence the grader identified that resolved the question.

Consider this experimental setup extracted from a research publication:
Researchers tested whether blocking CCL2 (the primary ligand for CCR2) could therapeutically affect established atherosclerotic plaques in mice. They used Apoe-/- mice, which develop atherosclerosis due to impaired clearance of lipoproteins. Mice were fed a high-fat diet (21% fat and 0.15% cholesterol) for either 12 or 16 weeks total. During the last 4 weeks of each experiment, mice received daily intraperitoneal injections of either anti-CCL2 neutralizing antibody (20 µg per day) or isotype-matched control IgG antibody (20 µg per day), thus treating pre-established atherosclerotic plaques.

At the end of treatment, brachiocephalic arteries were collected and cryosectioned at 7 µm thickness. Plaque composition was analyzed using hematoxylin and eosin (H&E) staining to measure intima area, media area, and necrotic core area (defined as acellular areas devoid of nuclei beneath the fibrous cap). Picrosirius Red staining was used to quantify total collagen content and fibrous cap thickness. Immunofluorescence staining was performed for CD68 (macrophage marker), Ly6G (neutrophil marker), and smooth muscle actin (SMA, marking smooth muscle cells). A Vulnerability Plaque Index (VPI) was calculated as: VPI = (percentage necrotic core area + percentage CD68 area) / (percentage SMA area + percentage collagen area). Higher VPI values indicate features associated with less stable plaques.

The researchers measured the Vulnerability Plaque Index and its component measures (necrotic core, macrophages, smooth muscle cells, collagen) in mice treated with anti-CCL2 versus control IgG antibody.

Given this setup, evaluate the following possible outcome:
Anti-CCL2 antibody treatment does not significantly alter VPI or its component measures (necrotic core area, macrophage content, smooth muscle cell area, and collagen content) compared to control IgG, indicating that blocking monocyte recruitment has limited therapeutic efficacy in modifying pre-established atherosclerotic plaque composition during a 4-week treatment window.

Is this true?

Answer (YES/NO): NO